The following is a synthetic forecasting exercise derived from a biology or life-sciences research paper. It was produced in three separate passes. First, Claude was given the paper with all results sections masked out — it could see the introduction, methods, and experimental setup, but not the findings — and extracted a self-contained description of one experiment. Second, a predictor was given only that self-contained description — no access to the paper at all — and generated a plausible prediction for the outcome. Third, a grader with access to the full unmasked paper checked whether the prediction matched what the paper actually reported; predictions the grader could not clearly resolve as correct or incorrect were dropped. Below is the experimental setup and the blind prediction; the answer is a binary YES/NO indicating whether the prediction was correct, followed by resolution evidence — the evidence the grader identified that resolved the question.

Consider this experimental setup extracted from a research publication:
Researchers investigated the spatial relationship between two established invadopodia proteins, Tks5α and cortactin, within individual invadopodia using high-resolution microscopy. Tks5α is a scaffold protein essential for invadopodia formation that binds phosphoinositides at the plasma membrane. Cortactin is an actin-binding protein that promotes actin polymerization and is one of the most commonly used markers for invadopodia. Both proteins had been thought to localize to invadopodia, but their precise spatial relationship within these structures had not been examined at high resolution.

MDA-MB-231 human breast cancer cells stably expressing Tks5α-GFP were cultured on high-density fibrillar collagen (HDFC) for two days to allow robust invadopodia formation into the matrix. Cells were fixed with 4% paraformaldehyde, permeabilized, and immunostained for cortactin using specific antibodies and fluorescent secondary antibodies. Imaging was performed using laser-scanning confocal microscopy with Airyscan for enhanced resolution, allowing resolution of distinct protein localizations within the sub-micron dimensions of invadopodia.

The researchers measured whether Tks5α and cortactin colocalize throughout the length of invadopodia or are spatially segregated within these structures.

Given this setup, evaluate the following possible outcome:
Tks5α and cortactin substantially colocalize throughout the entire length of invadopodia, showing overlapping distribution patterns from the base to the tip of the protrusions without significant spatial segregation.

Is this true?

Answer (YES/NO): NO